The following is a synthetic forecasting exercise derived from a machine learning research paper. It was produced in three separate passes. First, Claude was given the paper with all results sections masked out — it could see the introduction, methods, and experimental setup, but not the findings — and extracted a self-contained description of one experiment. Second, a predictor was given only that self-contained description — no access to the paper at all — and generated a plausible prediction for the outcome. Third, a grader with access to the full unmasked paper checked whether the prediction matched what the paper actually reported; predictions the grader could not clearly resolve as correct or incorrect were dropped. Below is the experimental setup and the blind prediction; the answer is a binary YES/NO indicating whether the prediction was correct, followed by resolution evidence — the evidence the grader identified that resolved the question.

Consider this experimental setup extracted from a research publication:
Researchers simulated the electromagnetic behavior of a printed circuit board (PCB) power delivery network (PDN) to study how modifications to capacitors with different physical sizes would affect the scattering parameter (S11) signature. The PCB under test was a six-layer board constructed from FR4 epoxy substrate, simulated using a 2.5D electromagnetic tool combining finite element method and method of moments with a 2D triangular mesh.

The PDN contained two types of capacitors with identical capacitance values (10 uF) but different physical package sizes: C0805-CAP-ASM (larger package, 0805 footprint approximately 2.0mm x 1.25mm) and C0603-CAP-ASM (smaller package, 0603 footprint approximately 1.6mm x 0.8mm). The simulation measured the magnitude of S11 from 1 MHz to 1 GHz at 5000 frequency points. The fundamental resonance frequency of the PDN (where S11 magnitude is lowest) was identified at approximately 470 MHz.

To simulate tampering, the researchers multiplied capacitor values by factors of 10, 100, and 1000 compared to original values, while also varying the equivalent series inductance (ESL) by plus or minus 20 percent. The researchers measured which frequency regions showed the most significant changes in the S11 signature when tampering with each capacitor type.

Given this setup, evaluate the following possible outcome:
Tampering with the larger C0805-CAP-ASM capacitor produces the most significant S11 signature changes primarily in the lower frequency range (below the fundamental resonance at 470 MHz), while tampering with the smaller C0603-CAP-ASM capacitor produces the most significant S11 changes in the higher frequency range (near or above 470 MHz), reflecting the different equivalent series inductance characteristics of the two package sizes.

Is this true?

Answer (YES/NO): YES